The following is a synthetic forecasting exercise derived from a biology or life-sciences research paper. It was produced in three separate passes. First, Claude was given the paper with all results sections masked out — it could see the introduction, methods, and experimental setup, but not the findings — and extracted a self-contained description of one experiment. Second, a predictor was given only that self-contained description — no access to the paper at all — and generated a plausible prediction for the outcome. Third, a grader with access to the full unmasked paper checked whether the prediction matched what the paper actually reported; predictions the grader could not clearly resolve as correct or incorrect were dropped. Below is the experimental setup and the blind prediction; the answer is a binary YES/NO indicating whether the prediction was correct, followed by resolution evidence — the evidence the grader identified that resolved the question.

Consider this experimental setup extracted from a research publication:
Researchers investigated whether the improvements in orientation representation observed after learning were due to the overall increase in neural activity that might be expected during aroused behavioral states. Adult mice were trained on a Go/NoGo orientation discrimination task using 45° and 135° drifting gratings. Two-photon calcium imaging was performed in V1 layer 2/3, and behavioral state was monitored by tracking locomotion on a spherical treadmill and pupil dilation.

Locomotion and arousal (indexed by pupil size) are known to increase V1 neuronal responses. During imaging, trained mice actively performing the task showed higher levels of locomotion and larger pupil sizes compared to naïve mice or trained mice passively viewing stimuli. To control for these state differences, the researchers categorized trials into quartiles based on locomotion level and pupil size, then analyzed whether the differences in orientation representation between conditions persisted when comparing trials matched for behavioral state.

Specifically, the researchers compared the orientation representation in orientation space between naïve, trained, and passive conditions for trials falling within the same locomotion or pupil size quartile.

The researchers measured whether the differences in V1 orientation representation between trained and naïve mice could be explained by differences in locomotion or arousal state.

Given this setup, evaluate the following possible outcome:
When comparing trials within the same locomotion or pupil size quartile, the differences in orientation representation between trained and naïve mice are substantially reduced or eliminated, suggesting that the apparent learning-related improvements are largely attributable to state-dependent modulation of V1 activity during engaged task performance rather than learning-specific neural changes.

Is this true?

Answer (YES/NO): NO